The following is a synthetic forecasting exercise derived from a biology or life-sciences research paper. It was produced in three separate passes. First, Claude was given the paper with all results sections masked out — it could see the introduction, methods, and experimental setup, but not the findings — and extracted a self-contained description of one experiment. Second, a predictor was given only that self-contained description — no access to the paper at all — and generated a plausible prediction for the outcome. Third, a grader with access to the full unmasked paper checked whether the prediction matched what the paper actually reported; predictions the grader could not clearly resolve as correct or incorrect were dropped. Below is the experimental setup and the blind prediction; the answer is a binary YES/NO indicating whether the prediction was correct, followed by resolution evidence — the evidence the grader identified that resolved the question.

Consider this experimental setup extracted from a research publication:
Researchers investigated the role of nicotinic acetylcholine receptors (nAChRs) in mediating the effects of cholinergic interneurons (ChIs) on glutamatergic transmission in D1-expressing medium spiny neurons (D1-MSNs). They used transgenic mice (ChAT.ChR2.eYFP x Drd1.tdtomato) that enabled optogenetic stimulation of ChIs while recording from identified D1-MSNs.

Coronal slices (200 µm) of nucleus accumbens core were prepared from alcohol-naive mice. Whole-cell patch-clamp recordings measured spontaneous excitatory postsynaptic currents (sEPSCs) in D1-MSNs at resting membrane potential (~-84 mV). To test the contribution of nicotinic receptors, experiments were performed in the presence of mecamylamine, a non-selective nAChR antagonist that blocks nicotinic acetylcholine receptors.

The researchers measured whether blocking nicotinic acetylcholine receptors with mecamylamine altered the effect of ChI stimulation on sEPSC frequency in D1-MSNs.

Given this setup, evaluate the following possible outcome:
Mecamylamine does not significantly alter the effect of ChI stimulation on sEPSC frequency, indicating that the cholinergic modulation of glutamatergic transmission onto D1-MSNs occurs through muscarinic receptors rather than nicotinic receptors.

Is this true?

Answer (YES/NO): NO